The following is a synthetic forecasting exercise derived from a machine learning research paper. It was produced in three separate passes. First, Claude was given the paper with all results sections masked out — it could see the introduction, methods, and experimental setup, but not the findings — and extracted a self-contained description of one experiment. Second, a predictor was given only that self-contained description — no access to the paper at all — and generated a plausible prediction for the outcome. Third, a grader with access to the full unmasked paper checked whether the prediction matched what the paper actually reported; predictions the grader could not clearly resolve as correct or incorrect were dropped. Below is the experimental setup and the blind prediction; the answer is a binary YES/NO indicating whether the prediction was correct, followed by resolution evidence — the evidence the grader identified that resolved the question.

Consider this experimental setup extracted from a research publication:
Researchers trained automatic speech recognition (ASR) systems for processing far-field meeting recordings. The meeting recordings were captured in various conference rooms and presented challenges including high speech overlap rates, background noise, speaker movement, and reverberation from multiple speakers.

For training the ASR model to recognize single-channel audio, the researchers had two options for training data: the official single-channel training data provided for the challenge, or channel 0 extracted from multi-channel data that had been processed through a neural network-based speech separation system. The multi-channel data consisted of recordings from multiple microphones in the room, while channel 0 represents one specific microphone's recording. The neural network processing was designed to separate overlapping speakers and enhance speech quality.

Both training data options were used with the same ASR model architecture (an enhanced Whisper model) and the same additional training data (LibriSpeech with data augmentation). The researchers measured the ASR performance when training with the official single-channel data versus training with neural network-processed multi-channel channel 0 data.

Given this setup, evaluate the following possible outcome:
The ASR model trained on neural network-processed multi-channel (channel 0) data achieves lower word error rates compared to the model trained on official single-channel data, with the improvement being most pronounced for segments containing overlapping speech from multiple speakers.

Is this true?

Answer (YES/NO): NO